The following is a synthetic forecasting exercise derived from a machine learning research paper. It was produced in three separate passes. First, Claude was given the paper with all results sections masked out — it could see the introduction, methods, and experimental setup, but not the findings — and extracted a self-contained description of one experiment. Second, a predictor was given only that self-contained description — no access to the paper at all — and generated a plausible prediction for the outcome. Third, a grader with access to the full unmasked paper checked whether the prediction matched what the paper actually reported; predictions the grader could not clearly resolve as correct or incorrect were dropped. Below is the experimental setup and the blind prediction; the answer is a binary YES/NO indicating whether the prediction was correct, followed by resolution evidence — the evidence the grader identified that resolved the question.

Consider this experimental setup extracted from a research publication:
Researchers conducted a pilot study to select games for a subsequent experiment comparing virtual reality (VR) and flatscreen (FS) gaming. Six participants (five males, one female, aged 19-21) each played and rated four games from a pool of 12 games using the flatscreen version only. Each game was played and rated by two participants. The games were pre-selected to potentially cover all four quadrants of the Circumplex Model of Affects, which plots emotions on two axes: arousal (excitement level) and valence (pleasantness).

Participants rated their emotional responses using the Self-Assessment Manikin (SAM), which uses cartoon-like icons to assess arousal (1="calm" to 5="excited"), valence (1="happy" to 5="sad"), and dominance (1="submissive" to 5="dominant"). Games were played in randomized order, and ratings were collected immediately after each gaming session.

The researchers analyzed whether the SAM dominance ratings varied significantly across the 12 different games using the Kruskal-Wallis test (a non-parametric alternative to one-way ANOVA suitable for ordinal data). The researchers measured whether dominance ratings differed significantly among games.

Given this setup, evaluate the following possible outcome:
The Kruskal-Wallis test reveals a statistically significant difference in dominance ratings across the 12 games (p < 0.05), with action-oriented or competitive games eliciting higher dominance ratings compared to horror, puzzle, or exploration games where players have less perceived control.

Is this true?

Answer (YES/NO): NO